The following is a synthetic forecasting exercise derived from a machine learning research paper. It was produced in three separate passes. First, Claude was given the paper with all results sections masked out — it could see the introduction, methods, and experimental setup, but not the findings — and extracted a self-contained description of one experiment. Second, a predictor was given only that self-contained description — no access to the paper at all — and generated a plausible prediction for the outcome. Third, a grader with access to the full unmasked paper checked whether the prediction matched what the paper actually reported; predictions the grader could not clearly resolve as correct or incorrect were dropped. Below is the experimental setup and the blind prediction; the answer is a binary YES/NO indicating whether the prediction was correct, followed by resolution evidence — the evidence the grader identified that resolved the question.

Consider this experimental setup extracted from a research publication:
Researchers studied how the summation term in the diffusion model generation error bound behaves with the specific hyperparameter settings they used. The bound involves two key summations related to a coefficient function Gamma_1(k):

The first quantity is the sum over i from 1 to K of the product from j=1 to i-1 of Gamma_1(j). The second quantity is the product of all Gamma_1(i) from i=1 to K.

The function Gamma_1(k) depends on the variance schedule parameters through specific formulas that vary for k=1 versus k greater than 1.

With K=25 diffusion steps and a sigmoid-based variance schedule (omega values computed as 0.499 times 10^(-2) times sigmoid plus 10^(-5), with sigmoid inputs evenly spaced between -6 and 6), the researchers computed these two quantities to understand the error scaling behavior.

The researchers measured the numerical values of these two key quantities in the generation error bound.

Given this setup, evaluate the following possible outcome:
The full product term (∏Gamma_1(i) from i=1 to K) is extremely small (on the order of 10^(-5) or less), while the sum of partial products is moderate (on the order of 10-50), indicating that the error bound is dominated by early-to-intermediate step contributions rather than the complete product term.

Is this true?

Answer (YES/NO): NO